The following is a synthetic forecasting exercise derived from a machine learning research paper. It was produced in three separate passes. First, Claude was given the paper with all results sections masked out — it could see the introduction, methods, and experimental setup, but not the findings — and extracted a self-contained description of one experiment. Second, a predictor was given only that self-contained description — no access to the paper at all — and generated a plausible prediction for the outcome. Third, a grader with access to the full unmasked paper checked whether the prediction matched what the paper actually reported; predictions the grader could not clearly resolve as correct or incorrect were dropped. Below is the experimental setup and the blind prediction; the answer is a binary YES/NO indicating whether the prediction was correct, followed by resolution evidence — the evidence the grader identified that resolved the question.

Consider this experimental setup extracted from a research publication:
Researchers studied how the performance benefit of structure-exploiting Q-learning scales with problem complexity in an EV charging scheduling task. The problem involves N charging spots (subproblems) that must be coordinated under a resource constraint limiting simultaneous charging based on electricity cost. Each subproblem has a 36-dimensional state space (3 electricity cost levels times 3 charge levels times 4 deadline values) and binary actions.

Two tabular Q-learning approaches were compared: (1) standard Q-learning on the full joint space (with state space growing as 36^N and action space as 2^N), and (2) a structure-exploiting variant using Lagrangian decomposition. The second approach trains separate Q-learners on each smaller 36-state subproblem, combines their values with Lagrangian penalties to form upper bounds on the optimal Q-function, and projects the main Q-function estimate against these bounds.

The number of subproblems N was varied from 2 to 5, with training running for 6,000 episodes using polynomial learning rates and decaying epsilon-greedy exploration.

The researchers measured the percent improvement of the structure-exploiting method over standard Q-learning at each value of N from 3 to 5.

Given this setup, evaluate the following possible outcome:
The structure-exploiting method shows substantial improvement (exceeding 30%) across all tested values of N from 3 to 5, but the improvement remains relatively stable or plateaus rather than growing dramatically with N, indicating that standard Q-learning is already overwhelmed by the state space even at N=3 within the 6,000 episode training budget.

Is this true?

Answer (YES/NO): NO